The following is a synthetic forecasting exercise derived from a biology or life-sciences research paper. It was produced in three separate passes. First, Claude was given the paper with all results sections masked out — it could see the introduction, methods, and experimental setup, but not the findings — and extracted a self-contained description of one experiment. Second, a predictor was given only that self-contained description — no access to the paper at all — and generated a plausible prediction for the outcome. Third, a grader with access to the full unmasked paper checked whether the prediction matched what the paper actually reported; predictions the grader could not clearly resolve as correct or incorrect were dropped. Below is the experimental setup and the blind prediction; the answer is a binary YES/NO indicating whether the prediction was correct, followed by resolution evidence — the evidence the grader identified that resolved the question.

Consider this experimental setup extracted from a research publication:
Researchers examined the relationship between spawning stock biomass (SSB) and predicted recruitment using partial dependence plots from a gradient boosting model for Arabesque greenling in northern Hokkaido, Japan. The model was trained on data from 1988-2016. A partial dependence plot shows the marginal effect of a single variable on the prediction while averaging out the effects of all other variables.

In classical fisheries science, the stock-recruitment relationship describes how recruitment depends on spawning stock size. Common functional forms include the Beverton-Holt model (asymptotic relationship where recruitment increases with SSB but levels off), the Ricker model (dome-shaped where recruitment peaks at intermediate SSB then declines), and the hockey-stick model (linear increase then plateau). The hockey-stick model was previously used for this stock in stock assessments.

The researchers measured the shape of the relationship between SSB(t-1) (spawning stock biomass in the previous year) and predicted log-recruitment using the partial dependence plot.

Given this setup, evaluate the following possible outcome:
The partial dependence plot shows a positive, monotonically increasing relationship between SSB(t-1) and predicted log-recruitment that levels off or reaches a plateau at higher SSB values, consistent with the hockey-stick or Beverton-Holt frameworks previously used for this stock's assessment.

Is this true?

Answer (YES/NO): YES